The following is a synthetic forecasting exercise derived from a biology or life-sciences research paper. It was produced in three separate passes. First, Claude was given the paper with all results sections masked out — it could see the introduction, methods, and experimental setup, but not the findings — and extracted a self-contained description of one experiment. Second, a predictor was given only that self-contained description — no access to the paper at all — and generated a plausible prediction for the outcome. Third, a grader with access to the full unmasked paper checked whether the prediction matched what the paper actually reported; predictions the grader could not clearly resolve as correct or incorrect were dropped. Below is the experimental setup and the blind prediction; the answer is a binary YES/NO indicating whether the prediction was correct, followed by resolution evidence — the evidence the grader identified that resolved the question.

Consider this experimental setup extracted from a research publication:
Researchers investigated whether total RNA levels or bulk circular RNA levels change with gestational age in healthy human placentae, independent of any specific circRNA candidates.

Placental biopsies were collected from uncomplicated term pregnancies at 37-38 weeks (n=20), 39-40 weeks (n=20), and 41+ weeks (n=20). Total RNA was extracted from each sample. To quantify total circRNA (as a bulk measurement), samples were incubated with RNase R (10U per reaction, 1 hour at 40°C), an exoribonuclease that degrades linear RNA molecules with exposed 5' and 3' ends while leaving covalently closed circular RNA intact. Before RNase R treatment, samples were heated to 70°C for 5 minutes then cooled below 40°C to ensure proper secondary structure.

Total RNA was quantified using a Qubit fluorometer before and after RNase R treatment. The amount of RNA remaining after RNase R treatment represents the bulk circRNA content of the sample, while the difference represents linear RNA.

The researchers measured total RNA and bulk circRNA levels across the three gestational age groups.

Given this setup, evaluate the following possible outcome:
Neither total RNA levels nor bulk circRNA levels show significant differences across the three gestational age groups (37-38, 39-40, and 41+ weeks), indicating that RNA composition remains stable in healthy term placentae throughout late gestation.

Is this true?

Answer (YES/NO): YES